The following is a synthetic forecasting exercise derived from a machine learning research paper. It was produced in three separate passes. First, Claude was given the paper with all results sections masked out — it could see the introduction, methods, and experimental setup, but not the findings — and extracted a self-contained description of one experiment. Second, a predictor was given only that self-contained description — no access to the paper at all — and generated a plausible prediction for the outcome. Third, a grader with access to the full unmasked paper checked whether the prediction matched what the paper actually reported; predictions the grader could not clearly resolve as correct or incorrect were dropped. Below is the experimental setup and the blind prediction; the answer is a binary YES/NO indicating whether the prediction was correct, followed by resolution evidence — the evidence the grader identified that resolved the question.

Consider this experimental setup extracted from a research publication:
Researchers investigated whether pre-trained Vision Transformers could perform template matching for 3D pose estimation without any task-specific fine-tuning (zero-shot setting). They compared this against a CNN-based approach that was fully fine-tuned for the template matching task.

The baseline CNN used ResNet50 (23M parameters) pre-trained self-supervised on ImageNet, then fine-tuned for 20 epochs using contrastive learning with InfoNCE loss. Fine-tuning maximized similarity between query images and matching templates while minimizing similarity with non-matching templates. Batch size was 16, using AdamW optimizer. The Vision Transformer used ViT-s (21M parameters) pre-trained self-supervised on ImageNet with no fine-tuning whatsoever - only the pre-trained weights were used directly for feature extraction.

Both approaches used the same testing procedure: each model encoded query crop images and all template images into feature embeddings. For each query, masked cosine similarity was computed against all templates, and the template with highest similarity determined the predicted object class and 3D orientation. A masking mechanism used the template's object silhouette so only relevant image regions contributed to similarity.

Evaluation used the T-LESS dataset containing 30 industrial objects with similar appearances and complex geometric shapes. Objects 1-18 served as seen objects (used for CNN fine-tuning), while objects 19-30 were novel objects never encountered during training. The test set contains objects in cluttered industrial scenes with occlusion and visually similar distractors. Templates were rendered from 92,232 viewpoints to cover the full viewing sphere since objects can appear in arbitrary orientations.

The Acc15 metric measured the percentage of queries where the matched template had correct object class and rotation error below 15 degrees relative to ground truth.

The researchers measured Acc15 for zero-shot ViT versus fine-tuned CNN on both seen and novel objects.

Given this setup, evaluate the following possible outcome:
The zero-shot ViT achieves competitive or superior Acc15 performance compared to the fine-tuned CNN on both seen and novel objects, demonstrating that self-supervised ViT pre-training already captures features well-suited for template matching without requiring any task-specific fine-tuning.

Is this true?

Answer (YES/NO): YES